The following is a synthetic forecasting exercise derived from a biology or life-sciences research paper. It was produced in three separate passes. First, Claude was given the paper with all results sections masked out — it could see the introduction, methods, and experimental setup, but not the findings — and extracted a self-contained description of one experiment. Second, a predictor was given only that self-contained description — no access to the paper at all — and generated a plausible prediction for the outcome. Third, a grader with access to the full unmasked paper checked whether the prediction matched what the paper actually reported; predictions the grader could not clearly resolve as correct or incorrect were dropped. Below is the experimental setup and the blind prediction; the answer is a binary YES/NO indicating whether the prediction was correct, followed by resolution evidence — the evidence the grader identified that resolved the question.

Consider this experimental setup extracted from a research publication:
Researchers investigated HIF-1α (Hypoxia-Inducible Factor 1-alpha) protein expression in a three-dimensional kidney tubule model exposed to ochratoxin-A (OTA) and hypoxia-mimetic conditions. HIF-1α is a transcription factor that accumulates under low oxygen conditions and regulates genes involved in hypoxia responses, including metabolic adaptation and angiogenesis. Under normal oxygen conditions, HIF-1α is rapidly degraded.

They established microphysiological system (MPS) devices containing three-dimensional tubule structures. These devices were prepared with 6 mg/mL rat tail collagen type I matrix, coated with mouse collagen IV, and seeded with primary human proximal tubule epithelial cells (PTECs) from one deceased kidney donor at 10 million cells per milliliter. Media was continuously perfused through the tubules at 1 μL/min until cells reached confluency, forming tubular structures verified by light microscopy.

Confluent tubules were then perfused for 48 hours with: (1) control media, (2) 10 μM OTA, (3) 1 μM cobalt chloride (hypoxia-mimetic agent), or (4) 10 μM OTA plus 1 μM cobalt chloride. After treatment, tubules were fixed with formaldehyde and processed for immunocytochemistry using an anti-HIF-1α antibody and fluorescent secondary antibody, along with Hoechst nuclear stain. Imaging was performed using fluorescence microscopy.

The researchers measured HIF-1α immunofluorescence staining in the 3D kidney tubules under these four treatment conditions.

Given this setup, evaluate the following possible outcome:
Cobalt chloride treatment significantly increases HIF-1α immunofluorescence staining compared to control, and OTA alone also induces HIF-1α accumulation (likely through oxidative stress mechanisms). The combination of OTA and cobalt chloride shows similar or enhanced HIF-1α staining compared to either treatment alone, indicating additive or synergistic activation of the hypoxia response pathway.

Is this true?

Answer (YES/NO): YES